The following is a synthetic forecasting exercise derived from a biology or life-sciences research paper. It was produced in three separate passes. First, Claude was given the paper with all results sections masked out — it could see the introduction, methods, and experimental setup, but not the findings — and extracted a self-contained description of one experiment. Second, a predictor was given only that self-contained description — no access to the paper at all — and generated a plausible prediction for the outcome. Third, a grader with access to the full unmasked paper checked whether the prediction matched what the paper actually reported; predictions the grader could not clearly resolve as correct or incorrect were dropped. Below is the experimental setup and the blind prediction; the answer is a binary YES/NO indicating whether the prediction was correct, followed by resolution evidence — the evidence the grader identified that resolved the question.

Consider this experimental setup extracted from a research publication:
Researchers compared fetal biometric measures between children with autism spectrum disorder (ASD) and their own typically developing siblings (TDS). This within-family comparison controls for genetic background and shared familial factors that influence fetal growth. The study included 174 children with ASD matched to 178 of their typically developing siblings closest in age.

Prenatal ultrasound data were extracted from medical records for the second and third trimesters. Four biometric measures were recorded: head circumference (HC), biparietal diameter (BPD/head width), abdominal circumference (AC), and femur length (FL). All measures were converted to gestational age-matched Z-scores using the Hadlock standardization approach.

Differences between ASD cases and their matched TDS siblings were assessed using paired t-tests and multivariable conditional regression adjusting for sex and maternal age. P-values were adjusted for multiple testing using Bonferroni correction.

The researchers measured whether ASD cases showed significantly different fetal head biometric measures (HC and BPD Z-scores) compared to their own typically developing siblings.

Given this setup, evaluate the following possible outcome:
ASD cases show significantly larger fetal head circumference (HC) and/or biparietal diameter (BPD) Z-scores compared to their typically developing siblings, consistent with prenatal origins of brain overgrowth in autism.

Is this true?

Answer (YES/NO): NO